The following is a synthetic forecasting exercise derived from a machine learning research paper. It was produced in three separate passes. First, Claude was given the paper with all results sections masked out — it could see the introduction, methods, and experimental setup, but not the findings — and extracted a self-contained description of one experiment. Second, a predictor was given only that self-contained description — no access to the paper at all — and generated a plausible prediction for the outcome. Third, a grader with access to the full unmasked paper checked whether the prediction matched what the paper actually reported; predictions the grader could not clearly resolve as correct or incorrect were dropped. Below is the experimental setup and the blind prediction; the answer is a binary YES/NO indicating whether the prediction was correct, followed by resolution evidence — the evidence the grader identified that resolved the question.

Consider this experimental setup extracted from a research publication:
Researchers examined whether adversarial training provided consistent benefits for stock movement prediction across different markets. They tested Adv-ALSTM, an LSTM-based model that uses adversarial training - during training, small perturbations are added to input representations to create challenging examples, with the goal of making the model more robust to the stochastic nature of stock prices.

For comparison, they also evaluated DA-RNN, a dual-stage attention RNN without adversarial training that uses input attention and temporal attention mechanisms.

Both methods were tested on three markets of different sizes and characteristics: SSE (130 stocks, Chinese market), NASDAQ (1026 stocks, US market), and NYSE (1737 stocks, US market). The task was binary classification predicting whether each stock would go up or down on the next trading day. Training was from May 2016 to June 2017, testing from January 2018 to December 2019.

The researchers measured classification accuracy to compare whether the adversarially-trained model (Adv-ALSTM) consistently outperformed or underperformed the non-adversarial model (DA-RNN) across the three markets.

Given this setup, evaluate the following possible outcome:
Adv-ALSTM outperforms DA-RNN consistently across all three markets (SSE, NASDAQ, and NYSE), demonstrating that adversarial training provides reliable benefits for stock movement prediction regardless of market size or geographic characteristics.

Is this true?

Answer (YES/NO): NO